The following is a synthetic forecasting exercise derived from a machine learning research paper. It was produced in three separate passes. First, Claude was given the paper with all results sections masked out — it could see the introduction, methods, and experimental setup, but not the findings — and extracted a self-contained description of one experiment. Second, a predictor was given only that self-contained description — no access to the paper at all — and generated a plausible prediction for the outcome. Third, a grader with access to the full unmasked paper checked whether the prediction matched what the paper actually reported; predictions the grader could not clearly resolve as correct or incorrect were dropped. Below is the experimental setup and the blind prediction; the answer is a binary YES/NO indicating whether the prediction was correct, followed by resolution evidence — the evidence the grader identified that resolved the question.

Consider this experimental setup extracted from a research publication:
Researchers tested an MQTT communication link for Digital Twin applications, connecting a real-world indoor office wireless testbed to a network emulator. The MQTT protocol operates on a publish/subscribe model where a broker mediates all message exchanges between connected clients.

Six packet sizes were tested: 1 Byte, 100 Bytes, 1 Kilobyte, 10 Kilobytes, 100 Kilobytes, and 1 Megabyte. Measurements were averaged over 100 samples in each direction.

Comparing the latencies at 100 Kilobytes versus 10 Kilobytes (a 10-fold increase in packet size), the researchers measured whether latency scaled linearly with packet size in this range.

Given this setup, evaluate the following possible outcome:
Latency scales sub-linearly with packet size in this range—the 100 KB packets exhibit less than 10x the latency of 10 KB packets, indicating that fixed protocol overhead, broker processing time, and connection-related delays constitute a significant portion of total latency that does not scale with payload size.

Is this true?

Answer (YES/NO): YES